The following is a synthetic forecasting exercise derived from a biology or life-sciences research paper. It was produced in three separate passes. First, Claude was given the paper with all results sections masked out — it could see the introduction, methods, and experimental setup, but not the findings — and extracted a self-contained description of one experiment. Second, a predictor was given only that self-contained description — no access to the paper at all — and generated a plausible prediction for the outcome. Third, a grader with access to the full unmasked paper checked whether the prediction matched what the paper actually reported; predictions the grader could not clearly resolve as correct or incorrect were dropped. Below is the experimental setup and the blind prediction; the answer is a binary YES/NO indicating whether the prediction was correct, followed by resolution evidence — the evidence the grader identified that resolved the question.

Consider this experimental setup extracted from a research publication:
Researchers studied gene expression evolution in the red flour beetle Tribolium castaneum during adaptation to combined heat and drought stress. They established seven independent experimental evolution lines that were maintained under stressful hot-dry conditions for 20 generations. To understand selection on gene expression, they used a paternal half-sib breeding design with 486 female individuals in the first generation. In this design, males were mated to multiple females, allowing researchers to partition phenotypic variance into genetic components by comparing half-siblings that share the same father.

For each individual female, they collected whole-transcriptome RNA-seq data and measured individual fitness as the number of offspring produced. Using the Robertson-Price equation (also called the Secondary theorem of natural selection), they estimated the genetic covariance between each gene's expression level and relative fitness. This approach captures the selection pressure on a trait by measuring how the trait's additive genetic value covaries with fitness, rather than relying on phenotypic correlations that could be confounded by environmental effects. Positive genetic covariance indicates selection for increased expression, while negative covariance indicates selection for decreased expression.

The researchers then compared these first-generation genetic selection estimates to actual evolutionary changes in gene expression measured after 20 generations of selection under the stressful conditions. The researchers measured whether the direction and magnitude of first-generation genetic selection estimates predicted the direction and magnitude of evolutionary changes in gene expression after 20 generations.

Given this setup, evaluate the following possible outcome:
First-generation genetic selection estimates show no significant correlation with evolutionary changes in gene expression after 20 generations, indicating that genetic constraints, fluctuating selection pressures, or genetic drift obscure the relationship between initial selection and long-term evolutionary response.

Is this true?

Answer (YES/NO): NO